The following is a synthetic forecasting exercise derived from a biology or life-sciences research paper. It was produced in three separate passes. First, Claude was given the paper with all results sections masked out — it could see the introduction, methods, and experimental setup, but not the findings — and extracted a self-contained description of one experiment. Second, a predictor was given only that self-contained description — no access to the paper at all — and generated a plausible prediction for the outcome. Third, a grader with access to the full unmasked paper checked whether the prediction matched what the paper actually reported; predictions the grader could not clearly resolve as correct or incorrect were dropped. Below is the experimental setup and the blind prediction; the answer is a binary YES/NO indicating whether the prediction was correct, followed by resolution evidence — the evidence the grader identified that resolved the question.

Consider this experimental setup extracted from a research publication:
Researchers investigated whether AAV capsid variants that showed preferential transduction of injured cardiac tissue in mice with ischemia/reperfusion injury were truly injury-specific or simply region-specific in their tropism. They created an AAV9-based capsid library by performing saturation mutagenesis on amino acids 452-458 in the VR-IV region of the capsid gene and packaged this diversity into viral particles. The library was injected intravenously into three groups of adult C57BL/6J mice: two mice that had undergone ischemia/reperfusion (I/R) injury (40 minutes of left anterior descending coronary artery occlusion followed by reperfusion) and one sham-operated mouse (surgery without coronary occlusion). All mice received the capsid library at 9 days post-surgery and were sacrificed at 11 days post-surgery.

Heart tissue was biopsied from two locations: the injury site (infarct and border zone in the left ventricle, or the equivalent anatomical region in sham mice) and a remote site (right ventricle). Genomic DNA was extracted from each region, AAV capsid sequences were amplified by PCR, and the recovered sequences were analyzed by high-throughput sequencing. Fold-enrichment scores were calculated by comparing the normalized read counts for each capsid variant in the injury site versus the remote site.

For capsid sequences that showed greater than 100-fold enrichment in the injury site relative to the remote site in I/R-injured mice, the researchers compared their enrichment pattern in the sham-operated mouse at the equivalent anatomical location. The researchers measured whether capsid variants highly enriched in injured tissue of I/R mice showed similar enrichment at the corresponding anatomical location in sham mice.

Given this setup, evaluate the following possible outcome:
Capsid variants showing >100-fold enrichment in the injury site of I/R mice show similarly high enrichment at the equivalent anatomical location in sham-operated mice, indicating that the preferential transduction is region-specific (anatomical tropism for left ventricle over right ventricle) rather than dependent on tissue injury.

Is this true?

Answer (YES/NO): NO